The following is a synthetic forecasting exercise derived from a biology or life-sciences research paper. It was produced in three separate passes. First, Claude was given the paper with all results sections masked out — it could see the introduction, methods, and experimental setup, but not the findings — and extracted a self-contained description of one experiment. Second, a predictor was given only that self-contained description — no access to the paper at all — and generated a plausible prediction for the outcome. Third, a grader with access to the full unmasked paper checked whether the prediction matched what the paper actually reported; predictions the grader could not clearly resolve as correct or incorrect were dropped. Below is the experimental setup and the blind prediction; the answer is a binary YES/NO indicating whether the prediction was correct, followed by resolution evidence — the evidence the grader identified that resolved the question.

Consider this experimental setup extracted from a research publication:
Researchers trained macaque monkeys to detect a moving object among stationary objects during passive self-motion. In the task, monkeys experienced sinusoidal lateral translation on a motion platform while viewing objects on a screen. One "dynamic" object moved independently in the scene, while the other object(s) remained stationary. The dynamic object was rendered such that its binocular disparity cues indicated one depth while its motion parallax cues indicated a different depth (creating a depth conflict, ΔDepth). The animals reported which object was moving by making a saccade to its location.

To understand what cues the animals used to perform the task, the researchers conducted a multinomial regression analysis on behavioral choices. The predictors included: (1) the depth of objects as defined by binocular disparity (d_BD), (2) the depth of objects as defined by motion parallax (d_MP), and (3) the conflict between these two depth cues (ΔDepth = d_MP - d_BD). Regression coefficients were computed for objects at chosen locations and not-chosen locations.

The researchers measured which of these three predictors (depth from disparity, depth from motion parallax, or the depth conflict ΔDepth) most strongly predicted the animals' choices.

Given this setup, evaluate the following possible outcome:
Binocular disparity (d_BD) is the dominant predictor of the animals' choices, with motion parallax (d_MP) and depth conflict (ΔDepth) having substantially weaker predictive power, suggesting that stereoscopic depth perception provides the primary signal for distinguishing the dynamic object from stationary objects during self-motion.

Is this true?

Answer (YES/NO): NO